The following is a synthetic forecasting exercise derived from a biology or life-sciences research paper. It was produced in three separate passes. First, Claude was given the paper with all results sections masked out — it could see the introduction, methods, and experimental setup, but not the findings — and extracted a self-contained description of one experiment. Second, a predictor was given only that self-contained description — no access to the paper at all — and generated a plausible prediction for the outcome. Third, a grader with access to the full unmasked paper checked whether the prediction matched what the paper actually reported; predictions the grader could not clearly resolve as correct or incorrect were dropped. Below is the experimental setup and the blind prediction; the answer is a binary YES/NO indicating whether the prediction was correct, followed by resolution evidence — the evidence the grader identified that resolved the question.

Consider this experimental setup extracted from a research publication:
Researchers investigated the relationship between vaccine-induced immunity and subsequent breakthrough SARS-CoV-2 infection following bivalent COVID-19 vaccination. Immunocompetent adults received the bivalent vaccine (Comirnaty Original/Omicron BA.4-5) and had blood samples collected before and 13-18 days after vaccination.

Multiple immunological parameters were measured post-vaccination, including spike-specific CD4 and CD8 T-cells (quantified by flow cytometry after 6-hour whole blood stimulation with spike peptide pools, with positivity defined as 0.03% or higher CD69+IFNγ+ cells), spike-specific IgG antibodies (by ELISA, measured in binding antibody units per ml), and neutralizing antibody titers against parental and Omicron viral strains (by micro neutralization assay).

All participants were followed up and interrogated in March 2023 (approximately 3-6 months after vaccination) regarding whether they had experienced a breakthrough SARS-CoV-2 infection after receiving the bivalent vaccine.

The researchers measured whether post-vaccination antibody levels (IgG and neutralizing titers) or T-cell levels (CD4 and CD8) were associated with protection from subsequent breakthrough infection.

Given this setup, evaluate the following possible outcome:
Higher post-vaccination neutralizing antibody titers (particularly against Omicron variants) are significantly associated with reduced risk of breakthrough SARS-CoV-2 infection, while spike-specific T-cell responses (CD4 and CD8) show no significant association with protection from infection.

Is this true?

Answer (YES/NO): NO